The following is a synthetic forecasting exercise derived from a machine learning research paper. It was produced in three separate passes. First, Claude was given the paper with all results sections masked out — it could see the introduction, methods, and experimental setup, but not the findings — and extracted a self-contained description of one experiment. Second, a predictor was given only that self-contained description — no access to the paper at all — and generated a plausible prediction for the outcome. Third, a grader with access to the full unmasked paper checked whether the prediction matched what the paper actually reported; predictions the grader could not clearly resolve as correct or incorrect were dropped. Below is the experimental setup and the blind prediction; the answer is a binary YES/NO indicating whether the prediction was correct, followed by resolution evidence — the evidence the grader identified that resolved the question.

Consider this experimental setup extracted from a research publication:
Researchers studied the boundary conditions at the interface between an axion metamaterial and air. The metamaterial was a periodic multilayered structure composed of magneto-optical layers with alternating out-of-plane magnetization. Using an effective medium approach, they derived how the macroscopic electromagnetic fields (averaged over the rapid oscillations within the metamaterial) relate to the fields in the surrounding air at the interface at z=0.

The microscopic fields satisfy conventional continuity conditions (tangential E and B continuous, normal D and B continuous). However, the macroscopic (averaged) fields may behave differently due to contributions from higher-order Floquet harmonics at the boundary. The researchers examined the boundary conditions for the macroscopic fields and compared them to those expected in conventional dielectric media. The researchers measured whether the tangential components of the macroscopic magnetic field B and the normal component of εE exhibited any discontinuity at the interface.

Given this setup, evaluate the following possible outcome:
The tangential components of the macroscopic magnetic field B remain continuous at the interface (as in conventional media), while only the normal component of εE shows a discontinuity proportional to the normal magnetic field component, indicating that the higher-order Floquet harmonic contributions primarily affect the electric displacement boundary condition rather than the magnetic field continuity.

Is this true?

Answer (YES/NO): NO